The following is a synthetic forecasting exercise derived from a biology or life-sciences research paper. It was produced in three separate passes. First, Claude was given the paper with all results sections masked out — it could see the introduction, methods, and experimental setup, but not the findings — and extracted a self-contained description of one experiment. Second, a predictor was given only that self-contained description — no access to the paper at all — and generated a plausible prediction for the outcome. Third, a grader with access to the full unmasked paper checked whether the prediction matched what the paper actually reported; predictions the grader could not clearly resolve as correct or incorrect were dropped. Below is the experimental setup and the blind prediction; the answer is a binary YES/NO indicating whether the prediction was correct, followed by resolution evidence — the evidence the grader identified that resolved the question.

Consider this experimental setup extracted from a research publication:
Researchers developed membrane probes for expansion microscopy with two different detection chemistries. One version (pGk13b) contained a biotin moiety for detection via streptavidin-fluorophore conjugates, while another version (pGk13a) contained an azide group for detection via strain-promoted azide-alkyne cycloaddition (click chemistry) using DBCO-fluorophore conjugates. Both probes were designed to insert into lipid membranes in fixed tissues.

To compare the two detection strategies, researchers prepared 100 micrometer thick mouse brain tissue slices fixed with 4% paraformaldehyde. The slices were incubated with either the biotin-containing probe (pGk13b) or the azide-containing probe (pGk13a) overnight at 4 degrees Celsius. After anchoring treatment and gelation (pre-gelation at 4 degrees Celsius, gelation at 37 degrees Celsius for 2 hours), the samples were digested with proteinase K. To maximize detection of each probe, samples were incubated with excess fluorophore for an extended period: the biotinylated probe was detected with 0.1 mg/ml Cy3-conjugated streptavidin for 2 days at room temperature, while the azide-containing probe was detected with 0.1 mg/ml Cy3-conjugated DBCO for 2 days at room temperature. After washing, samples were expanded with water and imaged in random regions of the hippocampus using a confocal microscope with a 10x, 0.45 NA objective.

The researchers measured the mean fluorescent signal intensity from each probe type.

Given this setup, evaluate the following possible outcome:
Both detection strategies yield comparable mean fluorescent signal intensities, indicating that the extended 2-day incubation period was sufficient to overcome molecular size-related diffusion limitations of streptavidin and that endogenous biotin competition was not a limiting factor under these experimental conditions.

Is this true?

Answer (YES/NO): NO